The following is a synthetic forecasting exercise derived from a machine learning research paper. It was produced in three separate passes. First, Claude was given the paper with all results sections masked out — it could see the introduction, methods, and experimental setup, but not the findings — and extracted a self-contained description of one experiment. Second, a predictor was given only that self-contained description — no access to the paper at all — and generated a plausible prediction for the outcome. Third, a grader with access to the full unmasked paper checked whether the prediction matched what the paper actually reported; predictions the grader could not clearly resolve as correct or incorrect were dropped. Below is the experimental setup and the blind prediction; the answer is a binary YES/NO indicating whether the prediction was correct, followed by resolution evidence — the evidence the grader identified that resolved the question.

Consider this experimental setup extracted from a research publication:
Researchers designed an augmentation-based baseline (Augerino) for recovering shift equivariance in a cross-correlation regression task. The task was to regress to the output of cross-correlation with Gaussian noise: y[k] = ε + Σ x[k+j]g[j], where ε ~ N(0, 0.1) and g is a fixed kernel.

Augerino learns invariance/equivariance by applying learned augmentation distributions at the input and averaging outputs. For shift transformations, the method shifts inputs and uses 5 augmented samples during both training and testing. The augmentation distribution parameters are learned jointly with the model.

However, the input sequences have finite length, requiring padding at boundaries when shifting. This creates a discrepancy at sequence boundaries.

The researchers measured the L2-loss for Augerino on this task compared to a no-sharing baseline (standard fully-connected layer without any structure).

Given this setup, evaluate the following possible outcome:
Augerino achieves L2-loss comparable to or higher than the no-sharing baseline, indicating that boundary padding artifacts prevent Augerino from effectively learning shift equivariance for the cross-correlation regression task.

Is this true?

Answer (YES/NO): YES